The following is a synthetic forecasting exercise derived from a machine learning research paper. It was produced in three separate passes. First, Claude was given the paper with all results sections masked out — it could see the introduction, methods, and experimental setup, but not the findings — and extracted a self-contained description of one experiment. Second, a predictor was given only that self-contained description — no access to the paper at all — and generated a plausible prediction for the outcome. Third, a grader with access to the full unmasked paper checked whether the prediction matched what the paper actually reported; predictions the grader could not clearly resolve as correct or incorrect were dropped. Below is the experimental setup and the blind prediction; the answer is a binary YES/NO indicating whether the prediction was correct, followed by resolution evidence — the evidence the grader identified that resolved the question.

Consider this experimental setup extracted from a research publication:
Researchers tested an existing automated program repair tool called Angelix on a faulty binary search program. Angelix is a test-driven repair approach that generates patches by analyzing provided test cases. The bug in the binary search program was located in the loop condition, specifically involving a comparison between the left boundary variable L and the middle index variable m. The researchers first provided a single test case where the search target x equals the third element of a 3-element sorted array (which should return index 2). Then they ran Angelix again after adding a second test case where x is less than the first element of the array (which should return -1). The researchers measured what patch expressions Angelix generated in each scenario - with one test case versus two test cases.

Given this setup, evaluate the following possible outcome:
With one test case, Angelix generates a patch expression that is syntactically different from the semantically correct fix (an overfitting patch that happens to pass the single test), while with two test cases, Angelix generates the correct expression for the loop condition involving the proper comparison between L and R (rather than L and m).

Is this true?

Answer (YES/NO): NO